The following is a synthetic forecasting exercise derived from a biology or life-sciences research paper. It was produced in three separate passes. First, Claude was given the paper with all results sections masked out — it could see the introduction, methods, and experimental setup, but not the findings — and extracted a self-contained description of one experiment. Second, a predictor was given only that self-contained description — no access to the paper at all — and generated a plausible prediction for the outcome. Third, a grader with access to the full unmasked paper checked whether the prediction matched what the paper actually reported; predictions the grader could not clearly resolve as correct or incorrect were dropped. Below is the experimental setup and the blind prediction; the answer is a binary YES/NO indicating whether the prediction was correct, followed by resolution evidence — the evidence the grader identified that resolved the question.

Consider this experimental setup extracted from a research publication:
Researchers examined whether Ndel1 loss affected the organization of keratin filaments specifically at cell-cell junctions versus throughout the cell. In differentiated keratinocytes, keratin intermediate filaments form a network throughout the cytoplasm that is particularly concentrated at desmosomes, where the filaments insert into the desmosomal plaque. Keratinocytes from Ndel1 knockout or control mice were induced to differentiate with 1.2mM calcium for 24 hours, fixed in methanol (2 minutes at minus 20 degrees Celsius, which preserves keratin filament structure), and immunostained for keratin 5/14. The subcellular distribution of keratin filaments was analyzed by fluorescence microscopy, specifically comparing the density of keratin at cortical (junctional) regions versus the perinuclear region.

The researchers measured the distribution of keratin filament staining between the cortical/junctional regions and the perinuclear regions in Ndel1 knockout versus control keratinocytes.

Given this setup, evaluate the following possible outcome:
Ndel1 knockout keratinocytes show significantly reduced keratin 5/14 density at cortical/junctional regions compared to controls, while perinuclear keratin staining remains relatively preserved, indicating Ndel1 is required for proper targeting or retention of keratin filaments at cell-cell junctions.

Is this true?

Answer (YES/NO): NO